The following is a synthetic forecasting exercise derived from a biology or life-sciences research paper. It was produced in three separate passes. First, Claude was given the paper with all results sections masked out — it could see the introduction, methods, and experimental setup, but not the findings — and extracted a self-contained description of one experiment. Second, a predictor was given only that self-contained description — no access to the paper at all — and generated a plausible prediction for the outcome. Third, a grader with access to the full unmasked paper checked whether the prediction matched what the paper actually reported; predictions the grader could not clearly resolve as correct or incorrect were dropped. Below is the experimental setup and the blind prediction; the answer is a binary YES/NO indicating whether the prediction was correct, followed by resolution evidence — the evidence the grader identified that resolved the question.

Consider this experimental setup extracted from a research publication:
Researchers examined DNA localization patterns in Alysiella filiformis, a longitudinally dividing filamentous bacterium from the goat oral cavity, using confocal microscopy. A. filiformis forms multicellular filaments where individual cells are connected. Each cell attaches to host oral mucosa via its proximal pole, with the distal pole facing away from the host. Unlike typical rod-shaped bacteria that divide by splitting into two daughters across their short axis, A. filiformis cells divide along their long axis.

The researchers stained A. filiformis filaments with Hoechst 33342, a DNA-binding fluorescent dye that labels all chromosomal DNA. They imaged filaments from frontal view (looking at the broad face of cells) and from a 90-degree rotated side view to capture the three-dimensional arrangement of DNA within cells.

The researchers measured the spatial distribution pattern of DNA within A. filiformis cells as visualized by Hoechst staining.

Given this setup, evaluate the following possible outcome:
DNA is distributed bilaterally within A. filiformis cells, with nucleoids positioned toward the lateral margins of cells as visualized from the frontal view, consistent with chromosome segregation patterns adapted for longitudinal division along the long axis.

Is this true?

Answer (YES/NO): NO